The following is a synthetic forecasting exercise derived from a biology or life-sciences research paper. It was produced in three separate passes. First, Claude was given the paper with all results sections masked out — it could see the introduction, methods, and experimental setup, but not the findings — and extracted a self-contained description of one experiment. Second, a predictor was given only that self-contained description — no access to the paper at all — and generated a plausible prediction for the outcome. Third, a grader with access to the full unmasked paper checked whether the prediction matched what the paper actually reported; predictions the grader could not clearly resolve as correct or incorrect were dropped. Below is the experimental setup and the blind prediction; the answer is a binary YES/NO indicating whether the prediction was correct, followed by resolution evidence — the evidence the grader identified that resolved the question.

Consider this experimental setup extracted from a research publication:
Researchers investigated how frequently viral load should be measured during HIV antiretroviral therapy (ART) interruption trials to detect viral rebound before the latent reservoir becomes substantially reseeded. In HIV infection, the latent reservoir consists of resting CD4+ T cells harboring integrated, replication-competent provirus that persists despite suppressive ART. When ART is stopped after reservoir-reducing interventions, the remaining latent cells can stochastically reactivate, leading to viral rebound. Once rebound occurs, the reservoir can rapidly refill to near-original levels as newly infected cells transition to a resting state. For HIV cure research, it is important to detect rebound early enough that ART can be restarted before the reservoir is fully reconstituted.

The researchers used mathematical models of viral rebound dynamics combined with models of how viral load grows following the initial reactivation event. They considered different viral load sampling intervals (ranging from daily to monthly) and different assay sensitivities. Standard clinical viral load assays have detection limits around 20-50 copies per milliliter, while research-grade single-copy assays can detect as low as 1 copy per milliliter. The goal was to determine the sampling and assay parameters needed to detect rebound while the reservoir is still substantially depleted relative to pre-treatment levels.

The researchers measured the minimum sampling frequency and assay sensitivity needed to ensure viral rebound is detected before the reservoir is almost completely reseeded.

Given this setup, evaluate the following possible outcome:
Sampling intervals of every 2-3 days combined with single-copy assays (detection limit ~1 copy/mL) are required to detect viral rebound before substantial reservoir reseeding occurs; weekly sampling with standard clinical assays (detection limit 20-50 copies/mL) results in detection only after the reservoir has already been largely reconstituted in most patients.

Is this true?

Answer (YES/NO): NO